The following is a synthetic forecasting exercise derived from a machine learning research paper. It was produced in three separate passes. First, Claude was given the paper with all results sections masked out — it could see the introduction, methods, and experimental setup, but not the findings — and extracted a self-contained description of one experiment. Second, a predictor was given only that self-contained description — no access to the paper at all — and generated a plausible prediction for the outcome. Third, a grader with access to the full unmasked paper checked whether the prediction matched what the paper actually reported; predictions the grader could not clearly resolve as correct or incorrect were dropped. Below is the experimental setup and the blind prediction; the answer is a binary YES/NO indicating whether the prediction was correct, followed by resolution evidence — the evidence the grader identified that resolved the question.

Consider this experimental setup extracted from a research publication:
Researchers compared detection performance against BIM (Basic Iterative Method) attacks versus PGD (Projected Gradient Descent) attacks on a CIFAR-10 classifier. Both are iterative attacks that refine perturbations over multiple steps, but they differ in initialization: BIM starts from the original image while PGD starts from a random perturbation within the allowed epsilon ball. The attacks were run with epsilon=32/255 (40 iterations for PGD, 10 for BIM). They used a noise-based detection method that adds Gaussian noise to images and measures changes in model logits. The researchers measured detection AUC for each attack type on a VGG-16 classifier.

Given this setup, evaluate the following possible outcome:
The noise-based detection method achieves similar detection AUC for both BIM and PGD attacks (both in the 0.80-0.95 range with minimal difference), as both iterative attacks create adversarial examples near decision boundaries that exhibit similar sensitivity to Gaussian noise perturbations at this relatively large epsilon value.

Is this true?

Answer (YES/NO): NO